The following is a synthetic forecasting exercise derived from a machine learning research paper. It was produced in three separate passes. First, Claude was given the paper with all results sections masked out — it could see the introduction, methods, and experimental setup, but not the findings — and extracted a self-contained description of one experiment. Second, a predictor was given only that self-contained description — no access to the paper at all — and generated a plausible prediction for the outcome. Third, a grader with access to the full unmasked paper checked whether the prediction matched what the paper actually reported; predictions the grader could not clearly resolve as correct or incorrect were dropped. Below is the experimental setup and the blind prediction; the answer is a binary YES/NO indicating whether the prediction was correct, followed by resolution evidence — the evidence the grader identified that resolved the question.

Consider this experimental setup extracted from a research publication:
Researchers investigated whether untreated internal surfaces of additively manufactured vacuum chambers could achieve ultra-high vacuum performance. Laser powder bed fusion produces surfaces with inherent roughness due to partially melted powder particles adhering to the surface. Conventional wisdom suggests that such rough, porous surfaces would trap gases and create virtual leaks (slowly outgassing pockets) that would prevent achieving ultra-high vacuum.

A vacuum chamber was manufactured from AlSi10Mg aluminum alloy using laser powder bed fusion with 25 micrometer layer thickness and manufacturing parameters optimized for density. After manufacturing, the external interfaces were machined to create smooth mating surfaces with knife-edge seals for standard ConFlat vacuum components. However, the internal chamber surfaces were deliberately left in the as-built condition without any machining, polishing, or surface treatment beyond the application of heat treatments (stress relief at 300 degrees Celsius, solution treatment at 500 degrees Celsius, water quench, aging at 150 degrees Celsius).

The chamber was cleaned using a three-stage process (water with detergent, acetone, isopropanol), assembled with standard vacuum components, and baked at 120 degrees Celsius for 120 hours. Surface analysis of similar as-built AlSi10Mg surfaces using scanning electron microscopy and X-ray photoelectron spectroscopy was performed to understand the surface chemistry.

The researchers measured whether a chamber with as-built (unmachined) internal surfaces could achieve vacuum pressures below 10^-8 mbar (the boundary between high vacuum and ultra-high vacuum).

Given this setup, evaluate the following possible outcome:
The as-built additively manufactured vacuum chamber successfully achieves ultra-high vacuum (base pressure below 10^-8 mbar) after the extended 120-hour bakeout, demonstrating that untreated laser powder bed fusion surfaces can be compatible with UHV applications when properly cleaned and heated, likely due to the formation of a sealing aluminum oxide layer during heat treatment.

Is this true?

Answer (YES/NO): NO